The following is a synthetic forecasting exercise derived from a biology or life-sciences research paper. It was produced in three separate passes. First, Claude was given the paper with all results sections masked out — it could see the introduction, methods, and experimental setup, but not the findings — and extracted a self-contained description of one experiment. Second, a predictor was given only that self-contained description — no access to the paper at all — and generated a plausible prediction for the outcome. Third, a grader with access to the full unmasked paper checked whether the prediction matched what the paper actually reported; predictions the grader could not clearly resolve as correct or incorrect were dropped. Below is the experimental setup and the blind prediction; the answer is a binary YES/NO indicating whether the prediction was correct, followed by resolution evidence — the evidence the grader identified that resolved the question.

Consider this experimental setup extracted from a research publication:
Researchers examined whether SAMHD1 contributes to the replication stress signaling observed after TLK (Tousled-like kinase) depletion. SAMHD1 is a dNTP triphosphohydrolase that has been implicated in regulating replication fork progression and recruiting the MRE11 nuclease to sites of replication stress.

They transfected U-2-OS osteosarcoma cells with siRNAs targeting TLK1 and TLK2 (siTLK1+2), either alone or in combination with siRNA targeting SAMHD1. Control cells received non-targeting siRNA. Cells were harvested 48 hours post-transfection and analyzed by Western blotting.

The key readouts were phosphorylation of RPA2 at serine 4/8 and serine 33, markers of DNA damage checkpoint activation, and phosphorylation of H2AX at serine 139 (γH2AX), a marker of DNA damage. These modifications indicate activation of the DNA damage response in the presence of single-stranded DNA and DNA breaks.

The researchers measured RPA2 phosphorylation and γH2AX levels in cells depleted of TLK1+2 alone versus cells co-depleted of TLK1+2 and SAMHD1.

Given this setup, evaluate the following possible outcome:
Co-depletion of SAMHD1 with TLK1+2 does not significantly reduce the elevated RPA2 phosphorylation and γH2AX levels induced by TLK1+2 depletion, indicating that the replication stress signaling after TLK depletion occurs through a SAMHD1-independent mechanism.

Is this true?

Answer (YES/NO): NO